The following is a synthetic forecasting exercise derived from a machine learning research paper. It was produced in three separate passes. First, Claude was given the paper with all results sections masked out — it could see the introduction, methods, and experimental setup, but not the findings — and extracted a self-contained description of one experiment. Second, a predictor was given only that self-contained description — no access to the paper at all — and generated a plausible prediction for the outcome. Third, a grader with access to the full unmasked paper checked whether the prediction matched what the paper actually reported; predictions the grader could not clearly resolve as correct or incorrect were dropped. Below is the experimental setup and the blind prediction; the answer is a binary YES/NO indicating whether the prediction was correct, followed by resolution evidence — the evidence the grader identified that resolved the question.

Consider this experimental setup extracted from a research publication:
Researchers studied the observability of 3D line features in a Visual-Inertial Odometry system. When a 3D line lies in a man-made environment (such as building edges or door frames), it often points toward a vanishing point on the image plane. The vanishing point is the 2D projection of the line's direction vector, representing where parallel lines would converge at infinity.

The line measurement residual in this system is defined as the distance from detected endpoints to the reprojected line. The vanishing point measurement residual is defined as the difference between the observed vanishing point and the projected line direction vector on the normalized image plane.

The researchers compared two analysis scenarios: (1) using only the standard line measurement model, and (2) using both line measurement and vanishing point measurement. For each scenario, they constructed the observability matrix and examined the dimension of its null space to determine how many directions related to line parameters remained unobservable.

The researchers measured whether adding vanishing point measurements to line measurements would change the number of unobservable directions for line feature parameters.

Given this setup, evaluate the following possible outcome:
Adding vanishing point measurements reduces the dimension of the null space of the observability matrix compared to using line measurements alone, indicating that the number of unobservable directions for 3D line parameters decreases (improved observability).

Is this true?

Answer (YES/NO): YES